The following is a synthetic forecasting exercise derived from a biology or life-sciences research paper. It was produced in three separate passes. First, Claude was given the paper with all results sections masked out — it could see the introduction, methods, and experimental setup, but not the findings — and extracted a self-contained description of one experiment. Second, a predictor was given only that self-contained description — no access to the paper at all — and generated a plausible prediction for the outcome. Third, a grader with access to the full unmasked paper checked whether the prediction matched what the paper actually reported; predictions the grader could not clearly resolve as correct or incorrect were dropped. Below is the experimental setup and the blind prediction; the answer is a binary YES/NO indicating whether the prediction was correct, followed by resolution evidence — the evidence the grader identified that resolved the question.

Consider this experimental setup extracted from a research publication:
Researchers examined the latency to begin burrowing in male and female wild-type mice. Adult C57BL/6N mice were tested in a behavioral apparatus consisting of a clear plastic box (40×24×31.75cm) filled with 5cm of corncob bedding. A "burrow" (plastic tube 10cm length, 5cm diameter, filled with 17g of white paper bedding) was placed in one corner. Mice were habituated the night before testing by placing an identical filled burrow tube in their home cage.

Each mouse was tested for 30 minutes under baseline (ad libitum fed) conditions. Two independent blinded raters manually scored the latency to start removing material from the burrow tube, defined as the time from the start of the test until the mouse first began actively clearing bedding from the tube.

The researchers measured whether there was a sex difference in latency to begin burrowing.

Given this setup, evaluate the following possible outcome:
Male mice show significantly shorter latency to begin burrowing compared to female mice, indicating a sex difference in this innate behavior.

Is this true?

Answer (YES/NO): NO